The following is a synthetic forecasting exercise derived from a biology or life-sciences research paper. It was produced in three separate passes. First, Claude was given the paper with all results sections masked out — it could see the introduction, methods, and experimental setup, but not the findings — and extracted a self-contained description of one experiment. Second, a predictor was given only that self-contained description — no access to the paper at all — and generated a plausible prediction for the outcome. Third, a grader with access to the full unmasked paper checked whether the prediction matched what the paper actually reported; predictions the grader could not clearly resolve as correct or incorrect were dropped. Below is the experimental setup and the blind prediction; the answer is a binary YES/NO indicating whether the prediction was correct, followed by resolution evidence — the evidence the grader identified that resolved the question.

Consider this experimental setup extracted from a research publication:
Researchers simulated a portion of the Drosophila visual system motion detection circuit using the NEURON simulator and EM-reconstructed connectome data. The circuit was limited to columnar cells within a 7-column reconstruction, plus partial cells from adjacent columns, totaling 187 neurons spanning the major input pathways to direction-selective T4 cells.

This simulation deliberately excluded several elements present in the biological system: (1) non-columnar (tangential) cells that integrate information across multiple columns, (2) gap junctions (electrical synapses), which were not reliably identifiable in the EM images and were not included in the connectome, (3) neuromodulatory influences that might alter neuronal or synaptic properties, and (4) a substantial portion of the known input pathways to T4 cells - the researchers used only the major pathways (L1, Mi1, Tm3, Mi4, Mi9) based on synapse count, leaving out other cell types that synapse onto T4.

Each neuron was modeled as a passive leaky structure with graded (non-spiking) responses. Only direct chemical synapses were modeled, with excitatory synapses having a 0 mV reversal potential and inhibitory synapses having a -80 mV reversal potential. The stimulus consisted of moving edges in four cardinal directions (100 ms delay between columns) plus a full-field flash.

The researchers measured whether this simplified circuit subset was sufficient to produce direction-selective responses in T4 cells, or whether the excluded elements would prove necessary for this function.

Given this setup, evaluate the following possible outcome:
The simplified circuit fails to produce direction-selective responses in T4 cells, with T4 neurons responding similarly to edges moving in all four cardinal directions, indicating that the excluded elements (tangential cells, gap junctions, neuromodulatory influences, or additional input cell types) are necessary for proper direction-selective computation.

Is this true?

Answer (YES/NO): NO